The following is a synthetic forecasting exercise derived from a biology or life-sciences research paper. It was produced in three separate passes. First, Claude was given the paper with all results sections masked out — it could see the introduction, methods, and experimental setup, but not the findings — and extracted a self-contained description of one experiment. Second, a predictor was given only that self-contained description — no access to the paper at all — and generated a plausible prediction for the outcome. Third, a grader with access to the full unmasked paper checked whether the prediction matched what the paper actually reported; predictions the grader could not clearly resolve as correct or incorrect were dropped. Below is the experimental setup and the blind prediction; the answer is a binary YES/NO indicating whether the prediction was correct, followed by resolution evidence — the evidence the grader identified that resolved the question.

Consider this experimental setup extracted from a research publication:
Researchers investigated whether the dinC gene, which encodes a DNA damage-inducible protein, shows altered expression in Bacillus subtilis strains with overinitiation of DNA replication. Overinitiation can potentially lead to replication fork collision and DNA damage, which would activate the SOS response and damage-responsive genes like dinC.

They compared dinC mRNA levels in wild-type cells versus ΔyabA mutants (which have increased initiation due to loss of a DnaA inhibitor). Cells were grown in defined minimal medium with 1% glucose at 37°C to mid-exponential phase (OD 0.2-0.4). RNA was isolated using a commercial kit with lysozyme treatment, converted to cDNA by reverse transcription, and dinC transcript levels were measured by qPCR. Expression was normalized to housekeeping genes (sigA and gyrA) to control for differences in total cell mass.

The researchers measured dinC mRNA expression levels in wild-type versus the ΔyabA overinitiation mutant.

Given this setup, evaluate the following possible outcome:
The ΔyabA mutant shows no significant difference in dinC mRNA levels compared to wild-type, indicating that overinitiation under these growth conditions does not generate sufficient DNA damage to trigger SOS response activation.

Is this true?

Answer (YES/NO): NO